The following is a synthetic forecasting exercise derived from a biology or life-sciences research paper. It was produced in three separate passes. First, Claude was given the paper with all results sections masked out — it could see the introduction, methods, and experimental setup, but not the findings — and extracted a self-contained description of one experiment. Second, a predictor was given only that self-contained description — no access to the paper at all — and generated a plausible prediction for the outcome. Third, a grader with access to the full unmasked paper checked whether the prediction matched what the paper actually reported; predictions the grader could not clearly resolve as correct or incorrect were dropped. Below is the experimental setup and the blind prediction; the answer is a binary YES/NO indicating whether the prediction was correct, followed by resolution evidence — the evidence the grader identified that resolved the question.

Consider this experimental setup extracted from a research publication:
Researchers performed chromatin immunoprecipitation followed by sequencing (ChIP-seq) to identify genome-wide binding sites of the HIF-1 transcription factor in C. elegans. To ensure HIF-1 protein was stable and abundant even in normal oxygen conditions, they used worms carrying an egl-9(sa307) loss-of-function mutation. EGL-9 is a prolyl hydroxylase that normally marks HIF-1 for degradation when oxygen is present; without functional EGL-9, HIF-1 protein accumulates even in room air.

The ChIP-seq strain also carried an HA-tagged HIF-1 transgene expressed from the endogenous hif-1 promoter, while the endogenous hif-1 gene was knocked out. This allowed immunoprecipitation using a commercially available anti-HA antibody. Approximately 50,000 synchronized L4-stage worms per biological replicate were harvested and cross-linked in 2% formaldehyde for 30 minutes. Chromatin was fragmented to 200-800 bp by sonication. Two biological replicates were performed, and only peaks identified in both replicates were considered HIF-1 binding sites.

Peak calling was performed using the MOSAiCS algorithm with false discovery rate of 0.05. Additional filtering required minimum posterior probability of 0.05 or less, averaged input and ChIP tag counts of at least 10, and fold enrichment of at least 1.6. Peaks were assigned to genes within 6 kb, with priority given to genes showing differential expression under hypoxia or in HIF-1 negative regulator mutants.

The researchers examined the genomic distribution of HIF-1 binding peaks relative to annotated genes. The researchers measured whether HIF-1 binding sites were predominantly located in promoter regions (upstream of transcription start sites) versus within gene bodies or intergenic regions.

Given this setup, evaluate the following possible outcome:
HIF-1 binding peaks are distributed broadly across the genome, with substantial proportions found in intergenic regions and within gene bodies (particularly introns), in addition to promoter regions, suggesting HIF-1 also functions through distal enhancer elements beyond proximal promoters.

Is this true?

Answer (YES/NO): YES